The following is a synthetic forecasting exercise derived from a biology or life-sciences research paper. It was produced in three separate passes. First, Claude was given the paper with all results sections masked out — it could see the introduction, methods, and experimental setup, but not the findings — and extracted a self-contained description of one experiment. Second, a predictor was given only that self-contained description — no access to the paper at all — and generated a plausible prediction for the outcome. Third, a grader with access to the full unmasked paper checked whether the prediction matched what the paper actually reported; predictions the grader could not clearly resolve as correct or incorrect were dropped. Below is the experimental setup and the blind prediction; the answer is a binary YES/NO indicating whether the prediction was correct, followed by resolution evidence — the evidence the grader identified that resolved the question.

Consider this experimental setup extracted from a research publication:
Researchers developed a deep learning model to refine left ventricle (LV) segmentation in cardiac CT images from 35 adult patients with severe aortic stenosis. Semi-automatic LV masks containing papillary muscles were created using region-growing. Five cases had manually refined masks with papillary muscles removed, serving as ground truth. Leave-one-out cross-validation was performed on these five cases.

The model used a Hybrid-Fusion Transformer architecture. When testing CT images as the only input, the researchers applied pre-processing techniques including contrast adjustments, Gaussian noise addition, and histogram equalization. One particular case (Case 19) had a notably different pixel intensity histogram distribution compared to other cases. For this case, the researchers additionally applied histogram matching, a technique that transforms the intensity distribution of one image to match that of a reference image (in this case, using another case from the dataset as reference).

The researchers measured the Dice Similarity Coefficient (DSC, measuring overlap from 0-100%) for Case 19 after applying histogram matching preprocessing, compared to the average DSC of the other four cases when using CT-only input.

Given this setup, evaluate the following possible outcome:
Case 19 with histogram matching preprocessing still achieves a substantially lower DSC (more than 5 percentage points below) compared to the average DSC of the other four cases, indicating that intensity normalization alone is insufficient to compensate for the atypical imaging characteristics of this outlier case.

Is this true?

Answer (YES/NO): YES